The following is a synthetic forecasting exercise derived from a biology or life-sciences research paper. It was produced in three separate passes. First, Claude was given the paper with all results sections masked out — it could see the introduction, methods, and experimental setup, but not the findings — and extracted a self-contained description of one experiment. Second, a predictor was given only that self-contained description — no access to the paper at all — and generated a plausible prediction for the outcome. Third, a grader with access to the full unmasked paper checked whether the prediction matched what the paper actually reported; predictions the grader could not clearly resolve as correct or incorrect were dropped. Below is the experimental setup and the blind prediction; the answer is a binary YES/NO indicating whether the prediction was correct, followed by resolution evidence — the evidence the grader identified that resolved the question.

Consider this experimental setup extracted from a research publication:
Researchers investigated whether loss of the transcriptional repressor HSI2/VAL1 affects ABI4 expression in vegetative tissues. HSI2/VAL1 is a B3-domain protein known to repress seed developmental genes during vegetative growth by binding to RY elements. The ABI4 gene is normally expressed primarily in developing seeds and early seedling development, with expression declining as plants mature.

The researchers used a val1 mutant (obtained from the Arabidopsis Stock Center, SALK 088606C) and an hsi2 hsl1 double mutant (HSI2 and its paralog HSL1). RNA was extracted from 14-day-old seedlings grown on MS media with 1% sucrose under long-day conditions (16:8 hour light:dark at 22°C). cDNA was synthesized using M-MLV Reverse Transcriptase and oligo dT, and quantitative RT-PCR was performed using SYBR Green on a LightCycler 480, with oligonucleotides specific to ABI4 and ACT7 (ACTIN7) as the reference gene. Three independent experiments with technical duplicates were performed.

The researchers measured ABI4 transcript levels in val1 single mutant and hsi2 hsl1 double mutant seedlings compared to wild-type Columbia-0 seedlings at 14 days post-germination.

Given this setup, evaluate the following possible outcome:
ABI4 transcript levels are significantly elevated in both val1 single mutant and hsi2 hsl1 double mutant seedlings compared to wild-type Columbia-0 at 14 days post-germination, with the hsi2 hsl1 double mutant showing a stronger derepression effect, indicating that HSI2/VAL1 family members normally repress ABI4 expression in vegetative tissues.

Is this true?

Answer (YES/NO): YES